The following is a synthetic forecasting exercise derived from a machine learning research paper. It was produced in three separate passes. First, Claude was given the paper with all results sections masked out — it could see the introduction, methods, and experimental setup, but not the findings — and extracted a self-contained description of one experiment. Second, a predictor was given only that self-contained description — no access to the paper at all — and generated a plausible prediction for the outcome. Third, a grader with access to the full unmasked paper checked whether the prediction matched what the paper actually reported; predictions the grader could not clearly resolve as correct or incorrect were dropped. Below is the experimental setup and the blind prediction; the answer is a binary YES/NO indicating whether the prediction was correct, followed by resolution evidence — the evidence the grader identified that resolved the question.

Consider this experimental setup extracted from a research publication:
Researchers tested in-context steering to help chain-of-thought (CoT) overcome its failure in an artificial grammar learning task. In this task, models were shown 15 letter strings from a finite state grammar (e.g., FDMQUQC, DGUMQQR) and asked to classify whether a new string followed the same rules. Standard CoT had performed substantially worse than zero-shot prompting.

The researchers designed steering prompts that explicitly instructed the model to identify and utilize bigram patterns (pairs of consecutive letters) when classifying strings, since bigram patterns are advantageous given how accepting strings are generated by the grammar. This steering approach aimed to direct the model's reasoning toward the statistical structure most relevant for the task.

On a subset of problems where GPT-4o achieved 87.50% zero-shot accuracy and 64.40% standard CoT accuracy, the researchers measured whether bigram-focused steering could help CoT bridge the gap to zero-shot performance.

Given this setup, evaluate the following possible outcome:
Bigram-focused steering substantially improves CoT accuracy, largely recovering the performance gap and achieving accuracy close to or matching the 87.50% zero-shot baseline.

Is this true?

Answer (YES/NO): NO